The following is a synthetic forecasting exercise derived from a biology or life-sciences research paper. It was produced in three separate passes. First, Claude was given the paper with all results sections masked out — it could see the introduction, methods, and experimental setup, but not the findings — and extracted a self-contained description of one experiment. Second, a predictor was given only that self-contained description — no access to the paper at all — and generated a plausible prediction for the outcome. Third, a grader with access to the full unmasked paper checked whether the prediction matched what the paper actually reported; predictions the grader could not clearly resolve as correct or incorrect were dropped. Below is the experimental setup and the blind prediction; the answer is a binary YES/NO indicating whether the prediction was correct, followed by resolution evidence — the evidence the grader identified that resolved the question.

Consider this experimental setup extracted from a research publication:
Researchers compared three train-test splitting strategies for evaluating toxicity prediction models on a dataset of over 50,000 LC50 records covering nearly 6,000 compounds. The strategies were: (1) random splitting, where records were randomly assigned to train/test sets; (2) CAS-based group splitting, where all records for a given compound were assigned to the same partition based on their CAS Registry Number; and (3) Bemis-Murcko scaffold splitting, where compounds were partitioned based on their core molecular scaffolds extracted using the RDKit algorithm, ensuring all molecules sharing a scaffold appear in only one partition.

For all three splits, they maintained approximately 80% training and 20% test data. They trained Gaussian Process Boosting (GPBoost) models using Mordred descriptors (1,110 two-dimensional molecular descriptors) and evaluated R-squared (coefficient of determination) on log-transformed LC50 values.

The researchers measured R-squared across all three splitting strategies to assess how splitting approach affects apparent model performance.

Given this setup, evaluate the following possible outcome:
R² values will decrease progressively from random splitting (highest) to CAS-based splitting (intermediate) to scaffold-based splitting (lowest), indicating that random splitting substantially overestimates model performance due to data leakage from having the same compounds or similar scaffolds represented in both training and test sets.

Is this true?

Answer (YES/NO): YES